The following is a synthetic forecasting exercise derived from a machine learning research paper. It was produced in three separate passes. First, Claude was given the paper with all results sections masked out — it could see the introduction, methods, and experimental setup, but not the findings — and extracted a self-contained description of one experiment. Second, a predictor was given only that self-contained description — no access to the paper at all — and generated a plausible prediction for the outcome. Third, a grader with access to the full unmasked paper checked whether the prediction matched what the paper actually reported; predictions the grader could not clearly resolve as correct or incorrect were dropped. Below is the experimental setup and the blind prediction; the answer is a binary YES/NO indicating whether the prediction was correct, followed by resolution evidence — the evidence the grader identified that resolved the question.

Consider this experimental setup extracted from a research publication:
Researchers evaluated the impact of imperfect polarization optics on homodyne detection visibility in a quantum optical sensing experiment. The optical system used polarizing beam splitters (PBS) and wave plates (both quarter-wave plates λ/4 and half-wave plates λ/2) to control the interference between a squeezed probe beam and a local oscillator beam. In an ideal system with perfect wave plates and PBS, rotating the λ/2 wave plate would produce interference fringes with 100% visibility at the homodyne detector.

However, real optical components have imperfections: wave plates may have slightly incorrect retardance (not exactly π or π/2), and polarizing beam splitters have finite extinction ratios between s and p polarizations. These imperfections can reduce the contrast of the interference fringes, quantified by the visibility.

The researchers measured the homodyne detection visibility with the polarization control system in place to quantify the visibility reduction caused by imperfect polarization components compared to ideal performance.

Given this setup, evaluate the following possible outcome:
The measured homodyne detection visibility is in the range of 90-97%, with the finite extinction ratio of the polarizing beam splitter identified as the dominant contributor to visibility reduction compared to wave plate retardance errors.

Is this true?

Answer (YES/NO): NO